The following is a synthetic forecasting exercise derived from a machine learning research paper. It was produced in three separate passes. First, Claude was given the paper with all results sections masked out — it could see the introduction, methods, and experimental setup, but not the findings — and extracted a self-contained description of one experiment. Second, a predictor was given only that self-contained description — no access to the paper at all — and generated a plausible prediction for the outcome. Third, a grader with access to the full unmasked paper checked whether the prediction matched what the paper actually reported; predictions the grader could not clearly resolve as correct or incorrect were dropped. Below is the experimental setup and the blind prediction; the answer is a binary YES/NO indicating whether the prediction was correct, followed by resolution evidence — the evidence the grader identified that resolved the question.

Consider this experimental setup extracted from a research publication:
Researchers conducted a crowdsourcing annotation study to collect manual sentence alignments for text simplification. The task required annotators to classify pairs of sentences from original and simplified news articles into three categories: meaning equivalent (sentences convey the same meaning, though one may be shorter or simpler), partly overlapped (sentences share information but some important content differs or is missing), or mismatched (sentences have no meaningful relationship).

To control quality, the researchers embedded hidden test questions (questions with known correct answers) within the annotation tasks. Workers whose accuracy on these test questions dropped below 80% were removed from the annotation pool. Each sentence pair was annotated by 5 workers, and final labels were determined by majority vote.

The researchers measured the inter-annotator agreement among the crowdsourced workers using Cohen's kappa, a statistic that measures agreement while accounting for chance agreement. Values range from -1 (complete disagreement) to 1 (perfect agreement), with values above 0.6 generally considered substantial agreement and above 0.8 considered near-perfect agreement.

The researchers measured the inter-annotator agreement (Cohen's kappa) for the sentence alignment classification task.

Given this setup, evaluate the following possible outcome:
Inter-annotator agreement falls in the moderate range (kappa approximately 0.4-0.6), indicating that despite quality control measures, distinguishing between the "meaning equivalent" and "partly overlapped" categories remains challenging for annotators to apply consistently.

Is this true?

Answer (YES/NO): NO